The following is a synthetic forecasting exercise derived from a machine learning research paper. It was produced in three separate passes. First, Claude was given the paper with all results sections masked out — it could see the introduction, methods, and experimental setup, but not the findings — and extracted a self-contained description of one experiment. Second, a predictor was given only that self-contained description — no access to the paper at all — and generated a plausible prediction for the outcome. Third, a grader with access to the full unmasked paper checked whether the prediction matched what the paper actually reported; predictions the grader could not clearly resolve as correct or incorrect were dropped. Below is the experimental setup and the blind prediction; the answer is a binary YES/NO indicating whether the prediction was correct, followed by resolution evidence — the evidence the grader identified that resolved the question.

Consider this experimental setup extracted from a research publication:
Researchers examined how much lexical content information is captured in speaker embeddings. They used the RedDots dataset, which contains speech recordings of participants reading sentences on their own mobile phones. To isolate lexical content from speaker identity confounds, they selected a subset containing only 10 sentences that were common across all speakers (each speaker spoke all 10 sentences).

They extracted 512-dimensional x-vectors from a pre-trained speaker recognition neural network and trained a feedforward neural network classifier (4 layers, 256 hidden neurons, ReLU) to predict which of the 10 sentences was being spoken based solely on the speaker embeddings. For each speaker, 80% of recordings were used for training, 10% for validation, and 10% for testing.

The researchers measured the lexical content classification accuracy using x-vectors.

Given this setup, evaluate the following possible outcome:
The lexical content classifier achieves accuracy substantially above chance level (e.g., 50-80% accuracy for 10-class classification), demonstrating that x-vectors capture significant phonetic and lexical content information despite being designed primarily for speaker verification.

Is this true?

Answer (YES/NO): NO